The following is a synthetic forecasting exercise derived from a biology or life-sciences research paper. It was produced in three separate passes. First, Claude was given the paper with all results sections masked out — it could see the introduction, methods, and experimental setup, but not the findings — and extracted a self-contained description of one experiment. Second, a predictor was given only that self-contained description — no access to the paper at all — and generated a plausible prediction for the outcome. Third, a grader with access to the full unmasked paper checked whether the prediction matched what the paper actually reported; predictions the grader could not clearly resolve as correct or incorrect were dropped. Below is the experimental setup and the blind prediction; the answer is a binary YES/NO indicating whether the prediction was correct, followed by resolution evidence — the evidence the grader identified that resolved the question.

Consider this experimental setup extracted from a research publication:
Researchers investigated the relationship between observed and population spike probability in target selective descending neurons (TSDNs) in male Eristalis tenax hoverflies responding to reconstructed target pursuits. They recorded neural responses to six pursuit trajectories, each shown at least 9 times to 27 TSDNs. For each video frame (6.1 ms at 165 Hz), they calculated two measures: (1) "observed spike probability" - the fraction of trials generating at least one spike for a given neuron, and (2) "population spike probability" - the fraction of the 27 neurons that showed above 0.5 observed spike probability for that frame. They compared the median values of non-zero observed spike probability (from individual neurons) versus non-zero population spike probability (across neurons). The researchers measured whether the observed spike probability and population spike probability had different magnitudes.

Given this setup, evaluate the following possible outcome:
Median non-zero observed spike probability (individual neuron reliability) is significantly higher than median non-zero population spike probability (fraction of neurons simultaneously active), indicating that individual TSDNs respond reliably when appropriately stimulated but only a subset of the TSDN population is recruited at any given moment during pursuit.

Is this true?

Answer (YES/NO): YES